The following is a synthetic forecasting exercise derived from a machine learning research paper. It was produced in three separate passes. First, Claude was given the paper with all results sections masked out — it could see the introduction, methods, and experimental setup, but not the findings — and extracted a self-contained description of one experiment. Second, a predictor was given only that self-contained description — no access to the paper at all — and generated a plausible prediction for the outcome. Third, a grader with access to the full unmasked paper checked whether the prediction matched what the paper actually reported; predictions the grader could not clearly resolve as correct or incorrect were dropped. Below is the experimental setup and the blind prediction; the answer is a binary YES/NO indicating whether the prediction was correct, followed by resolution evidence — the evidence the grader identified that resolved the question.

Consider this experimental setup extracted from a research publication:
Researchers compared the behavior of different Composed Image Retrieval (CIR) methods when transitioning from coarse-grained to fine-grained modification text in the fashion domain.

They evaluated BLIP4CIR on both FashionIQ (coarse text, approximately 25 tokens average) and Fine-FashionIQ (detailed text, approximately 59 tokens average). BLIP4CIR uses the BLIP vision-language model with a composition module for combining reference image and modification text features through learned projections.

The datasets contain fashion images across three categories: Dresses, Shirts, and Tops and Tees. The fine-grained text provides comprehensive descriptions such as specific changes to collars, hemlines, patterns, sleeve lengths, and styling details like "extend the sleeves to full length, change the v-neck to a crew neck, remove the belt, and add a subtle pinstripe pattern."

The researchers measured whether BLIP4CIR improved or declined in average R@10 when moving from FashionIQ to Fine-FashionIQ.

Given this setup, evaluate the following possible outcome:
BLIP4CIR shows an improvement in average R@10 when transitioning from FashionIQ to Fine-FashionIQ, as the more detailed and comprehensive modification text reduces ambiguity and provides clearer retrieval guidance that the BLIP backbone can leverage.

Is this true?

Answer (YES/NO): NO